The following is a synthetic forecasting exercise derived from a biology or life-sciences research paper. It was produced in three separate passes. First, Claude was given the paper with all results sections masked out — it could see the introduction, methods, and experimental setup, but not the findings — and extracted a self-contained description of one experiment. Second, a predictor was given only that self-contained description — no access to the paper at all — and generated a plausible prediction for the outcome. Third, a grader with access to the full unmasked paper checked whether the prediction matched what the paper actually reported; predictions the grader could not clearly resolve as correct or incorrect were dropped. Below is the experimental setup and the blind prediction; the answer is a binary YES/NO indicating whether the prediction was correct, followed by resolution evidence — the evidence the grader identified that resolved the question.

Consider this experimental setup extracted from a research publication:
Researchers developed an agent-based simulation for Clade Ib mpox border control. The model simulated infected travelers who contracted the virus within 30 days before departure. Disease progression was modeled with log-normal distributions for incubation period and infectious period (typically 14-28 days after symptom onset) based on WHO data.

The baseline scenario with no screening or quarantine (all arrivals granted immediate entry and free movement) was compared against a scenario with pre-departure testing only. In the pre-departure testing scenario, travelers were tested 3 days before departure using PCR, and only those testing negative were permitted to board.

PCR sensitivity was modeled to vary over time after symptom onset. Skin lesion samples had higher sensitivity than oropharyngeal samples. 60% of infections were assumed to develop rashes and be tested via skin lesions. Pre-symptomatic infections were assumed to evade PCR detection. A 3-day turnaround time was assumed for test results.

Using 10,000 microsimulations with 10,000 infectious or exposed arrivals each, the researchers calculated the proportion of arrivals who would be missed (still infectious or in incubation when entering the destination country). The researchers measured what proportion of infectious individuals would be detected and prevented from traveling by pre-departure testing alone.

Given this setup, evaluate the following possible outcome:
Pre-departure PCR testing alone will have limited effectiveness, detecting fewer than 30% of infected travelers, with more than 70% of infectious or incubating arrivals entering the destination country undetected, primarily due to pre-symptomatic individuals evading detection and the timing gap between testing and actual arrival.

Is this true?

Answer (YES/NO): NO